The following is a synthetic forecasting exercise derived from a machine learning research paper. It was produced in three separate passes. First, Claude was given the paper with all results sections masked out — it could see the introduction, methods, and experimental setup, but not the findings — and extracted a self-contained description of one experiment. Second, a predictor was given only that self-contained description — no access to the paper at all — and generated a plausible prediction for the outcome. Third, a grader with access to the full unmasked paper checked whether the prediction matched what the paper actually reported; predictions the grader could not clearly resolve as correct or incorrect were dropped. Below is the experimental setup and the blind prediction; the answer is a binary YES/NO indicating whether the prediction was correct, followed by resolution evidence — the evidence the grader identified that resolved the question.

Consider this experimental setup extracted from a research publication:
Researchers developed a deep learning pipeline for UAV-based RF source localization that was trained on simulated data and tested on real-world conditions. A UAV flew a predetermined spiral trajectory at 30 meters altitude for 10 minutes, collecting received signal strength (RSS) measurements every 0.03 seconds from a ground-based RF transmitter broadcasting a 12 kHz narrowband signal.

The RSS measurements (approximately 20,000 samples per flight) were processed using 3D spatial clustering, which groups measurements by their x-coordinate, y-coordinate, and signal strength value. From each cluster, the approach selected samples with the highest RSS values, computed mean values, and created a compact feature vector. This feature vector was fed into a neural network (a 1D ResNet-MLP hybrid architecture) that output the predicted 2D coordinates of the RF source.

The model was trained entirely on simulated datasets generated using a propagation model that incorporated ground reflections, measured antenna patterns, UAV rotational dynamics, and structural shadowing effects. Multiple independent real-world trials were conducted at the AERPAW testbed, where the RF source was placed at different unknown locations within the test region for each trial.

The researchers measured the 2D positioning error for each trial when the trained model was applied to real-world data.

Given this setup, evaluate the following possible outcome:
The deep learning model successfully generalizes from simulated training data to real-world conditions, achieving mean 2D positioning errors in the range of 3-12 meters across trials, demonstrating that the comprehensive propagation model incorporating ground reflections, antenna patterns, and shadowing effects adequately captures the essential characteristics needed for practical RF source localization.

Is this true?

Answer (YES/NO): NO